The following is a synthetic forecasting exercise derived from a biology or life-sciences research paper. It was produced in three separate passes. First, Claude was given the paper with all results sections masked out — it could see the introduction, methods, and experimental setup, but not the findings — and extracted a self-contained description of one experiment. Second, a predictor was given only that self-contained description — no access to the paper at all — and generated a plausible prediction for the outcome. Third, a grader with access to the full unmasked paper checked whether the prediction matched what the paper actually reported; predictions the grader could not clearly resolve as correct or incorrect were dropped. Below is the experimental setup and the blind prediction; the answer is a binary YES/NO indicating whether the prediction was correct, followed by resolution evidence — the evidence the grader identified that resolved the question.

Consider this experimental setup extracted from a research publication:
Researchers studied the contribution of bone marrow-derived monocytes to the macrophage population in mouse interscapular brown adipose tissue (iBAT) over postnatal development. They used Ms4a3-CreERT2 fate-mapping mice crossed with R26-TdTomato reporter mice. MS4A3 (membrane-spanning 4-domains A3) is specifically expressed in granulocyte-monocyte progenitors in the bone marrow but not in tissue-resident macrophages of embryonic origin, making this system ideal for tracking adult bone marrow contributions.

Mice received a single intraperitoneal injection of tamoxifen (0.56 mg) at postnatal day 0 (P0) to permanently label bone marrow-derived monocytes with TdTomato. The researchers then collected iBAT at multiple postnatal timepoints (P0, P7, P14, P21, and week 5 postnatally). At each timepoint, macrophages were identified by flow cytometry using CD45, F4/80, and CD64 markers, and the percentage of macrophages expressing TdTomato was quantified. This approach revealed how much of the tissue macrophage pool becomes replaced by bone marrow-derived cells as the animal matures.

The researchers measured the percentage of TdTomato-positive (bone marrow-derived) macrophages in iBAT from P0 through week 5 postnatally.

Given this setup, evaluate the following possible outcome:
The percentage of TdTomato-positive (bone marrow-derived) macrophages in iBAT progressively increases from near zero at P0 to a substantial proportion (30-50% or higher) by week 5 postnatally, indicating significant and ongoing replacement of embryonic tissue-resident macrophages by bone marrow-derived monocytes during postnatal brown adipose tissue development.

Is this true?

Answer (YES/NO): YES